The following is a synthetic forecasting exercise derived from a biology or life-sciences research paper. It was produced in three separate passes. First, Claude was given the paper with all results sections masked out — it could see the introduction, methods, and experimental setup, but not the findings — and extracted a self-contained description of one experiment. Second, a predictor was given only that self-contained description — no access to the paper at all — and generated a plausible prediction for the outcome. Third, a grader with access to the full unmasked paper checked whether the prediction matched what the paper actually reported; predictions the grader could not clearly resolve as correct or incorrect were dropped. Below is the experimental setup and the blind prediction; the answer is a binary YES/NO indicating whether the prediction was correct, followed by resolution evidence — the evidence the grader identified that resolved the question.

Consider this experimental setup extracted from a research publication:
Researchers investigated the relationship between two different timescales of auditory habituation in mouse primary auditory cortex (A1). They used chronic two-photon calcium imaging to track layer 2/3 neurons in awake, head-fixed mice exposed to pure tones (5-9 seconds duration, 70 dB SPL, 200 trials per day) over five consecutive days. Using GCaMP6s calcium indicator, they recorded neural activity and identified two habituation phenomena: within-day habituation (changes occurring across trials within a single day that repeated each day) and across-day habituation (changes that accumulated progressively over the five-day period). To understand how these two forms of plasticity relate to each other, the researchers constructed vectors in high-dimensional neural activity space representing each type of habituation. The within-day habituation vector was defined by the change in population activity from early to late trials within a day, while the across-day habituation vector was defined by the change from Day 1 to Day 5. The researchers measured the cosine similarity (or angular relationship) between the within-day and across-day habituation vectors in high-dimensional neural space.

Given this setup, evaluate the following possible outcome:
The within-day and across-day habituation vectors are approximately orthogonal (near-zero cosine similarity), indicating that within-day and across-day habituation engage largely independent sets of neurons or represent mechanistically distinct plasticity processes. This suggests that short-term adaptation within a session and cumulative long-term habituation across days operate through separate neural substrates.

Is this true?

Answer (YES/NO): YES